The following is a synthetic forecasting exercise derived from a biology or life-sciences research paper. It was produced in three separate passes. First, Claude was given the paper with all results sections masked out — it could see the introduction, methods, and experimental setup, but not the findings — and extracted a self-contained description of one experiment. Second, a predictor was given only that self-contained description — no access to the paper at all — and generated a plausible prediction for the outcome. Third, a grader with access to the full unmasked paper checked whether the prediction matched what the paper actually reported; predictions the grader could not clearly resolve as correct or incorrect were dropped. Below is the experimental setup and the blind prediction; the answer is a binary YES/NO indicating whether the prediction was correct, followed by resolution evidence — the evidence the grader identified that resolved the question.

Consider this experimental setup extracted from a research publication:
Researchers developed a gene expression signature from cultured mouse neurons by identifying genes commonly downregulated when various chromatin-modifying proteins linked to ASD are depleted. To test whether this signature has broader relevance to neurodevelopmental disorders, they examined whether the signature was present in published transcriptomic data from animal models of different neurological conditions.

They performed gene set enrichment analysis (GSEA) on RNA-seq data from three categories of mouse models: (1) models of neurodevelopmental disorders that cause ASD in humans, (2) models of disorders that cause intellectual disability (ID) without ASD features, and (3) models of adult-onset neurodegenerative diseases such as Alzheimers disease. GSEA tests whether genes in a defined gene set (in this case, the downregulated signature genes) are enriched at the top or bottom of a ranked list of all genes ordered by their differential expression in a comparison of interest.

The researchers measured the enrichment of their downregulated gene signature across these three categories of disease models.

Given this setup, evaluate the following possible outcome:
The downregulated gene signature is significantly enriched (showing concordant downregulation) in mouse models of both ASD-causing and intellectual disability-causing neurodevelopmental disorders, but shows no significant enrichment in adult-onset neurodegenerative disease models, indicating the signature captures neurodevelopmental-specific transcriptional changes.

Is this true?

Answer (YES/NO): NO